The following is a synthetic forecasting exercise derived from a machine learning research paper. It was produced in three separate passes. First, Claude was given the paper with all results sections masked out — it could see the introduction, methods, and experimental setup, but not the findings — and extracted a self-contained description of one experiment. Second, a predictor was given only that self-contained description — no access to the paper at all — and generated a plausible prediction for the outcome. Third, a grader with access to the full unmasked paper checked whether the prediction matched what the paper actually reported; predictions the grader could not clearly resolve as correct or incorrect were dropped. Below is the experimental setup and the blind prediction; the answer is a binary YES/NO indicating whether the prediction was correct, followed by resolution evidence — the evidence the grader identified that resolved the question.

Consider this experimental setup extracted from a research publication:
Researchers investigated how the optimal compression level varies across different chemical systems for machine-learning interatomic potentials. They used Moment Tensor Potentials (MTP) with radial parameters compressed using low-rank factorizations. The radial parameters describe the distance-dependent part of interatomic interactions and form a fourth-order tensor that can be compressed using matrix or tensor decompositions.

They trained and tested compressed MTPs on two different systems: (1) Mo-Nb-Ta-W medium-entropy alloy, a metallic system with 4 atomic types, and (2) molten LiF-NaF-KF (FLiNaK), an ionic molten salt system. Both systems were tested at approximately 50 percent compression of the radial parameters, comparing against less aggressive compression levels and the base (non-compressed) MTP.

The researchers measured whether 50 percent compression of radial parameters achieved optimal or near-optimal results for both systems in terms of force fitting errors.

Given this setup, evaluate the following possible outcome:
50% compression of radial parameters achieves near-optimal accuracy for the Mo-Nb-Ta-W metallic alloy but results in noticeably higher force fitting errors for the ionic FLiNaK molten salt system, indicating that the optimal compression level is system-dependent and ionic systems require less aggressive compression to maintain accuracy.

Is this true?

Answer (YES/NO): NO